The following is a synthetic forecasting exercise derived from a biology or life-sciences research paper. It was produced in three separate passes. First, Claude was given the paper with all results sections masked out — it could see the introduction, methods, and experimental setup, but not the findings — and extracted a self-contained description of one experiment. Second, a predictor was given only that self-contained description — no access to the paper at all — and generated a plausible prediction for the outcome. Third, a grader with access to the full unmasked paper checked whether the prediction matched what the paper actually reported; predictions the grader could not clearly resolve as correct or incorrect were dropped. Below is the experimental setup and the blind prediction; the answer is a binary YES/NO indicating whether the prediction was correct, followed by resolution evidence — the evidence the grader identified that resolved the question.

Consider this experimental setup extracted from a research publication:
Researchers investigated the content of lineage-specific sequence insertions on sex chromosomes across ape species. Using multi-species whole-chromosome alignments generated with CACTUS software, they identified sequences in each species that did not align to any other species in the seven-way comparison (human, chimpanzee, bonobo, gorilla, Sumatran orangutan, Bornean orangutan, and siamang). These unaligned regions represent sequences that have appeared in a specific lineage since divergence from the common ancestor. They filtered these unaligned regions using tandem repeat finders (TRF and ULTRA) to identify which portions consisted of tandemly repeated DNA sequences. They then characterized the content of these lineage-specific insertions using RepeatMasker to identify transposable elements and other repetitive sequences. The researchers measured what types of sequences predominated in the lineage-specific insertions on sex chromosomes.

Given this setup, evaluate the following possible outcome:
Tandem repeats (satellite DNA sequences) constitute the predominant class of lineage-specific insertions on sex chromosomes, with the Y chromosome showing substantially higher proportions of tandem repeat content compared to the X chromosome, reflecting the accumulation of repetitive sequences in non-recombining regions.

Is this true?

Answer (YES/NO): NO